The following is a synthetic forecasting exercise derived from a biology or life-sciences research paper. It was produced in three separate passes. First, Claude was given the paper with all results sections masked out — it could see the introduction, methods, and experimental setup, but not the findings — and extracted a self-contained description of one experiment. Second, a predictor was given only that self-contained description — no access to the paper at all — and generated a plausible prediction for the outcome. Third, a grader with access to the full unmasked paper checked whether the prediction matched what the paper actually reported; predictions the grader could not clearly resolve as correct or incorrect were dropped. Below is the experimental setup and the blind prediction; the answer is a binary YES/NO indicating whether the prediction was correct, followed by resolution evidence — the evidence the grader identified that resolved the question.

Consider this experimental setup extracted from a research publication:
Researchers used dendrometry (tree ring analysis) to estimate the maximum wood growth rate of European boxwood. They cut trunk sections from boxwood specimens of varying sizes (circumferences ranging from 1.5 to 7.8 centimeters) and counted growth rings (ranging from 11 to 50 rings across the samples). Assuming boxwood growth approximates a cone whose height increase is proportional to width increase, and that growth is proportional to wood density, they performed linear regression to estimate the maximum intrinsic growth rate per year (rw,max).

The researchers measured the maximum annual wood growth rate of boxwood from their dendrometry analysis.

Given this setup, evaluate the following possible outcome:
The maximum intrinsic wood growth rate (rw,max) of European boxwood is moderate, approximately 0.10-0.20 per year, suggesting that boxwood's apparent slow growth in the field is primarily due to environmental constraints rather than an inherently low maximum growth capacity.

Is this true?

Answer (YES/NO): YES